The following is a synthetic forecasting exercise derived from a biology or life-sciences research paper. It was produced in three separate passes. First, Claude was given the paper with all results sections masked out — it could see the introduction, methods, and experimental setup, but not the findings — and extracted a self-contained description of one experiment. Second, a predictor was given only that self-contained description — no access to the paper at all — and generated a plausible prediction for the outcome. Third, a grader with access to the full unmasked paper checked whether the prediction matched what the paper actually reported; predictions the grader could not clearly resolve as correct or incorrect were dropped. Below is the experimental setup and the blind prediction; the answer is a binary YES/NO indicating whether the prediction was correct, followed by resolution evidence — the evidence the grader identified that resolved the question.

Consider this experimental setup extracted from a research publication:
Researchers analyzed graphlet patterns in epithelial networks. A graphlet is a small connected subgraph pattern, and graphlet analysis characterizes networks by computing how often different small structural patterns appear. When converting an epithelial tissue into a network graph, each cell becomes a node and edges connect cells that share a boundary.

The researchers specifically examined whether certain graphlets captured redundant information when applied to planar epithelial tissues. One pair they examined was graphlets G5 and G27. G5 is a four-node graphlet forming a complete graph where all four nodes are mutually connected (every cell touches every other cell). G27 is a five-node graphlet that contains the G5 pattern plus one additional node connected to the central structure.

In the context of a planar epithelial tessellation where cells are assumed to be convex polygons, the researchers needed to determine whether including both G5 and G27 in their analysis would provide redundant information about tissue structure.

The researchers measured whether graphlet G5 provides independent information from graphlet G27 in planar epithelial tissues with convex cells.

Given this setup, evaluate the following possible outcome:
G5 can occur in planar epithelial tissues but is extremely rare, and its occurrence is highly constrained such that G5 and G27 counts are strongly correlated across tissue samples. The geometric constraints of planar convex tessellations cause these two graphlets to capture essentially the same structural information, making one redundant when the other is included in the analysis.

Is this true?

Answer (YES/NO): NO